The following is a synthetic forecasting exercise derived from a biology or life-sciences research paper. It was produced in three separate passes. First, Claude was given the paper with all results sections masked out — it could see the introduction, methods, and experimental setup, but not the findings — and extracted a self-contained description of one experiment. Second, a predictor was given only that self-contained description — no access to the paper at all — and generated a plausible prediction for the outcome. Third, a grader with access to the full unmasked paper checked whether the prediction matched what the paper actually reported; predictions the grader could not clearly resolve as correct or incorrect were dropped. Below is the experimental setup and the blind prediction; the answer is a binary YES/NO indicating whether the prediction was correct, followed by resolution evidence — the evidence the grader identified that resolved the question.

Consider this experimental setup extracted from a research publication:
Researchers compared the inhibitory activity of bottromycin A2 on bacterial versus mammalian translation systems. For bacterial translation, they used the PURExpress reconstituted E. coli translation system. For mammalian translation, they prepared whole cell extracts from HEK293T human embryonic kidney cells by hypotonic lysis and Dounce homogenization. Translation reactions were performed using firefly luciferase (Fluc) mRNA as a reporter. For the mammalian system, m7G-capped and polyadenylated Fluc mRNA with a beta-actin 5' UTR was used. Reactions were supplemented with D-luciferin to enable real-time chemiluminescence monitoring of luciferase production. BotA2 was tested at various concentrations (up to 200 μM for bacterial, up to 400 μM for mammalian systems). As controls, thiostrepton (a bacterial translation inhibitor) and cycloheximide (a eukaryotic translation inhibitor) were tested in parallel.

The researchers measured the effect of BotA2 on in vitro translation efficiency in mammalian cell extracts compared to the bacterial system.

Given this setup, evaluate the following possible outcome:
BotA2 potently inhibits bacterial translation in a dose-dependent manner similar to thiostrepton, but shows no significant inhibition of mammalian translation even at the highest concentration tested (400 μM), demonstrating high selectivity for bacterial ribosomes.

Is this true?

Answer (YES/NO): YES